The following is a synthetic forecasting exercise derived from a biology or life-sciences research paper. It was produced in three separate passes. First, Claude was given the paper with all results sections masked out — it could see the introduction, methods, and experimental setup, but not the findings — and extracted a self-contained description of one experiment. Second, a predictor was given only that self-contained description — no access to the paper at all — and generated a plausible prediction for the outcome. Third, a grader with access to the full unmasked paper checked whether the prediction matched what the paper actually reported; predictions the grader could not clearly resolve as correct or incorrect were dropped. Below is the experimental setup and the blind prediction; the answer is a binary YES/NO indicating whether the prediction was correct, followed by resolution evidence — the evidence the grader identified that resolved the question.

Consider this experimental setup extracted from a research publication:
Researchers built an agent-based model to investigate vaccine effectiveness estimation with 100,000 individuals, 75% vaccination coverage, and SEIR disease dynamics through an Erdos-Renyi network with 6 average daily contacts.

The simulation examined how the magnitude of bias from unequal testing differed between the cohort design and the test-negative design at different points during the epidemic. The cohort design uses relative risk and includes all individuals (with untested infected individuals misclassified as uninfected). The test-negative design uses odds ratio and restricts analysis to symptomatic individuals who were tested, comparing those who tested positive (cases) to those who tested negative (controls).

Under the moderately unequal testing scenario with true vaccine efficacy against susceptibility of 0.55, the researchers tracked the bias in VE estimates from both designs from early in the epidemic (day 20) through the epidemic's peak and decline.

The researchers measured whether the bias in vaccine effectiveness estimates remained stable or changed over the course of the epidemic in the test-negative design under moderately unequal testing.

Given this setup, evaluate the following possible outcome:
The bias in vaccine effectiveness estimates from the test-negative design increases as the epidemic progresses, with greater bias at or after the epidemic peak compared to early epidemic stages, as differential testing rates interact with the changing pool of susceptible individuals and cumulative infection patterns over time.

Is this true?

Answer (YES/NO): YES